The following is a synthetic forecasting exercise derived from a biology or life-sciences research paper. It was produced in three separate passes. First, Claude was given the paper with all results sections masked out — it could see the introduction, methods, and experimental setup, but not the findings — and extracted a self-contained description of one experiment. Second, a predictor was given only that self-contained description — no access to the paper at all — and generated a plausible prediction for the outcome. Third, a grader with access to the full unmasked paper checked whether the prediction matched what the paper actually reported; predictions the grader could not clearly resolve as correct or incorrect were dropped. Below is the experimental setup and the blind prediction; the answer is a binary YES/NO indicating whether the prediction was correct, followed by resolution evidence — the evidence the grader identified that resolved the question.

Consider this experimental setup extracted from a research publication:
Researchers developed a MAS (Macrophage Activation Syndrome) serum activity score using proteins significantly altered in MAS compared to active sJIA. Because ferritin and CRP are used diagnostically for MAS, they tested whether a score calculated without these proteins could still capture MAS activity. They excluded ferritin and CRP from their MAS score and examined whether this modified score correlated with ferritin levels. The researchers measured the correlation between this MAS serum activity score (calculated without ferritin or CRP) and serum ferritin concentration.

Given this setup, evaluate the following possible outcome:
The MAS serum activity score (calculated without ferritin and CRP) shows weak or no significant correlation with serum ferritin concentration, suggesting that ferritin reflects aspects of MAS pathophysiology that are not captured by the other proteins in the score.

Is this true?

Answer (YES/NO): NO